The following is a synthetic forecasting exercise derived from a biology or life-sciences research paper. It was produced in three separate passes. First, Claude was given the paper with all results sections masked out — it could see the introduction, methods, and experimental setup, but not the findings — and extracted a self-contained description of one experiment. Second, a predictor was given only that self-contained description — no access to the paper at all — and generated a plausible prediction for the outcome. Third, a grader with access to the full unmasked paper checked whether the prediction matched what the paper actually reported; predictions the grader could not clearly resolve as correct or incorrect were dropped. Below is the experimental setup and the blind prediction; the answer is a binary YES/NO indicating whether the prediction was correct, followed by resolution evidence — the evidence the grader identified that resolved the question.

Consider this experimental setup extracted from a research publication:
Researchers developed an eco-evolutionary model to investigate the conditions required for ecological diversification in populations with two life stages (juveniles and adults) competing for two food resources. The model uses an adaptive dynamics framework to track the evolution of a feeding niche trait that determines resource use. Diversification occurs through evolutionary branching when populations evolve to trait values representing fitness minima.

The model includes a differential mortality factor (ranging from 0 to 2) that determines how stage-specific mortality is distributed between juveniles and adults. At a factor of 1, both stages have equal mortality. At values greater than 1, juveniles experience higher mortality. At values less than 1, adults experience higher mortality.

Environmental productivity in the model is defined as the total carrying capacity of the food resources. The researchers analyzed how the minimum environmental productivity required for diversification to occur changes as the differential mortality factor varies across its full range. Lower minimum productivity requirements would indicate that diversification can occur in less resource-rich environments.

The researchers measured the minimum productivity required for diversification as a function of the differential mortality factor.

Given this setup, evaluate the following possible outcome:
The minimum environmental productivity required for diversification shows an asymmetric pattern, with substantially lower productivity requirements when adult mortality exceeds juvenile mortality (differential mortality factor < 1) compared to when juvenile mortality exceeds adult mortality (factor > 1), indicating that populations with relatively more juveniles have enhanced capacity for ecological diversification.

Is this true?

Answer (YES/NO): NO